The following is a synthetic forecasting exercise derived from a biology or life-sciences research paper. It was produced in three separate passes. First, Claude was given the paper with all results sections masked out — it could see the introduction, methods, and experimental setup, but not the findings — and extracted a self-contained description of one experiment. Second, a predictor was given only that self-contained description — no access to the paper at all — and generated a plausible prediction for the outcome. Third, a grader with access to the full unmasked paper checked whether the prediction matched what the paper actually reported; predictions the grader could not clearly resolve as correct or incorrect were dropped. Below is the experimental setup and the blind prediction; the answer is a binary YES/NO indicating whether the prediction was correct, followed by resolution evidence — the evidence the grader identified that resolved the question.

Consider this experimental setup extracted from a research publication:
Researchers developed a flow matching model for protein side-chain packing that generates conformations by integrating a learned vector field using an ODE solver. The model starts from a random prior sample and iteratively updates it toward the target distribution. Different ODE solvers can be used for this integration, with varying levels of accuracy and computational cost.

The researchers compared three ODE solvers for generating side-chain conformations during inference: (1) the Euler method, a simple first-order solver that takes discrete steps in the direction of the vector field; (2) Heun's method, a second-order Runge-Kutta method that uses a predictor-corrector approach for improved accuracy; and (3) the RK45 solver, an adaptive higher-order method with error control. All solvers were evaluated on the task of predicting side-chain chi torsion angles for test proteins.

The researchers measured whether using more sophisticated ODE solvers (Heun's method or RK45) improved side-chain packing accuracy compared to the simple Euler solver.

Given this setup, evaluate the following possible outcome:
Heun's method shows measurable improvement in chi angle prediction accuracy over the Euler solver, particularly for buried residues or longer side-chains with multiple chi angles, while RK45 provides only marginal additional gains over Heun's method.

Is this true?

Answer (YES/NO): NO